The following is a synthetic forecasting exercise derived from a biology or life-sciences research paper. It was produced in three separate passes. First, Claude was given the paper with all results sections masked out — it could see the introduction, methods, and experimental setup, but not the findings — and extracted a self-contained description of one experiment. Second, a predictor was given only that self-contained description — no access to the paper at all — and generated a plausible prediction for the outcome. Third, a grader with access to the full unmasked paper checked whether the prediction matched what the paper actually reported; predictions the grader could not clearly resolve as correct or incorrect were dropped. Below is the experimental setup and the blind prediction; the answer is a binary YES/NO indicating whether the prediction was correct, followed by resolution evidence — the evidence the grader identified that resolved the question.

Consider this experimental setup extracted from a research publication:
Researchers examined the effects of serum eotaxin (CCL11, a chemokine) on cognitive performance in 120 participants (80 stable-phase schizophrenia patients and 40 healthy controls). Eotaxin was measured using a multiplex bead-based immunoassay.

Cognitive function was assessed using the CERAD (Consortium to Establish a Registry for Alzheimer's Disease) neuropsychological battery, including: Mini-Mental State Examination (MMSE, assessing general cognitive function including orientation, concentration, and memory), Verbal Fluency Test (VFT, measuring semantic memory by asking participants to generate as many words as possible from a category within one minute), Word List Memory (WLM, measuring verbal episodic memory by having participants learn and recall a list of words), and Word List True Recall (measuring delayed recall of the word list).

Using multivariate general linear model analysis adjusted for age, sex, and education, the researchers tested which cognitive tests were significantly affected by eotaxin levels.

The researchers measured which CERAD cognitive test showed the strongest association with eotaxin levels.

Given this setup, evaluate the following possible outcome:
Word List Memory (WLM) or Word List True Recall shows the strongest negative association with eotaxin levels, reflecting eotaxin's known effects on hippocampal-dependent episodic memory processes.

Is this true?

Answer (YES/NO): NO